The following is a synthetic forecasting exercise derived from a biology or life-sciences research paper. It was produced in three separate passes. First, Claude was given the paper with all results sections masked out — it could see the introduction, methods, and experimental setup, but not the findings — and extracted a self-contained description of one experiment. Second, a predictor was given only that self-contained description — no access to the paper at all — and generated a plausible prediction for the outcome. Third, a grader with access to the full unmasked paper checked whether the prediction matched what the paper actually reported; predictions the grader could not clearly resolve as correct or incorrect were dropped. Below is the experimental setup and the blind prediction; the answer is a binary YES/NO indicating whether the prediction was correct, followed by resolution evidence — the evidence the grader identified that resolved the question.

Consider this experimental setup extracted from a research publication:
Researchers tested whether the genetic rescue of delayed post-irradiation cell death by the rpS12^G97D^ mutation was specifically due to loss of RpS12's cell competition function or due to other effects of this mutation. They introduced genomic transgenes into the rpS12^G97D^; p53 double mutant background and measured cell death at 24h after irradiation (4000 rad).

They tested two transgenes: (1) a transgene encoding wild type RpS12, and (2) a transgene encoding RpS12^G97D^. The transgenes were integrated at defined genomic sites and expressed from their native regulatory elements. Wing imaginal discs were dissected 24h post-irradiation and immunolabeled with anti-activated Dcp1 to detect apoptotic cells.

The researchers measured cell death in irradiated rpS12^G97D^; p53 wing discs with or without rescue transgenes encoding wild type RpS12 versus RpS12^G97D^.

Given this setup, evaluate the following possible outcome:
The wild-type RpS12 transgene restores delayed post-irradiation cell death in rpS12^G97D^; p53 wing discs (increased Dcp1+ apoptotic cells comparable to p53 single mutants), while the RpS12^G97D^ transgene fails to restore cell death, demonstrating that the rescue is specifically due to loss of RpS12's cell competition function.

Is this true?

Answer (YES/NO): YES